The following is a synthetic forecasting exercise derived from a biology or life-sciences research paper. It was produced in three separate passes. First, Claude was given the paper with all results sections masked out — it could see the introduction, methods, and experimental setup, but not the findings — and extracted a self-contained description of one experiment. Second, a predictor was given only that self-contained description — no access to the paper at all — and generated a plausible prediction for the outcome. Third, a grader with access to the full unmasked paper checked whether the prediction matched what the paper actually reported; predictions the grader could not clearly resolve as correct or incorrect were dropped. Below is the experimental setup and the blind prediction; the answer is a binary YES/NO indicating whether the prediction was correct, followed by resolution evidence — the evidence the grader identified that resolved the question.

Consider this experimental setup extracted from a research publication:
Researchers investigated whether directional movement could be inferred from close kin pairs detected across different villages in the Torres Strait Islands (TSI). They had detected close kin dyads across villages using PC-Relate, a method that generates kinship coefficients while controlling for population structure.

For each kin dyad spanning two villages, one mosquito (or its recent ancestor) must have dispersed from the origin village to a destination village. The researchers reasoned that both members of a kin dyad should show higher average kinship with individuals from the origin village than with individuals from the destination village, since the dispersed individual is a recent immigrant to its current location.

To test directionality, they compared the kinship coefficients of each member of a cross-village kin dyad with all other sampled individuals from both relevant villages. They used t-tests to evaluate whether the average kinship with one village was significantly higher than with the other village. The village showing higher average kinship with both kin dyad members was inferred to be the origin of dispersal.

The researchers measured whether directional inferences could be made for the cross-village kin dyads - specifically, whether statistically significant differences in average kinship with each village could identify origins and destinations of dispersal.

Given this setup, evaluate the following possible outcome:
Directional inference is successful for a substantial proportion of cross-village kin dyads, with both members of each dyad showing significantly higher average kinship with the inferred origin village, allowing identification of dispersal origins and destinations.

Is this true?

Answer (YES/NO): YES